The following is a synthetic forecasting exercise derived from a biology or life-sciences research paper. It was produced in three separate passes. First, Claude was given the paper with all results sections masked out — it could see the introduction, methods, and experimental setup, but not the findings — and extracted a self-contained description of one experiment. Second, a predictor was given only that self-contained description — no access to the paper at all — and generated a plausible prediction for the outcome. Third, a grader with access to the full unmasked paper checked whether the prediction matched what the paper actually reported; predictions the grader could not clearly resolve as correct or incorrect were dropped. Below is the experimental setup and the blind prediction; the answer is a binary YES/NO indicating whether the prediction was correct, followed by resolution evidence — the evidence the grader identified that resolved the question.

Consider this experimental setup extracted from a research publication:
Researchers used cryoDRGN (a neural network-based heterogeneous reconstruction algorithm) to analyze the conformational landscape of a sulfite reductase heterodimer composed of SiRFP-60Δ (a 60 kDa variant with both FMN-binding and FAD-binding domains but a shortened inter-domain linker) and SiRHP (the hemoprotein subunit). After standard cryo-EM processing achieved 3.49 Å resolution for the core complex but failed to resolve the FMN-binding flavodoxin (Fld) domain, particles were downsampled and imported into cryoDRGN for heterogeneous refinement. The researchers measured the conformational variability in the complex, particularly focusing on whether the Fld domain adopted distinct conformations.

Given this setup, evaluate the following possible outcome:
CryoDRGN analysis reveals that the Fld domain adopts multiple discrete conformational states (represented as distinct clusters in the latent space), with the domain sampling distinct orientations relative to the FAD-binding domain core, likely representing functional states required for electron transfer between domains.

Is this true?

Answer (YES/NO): NO